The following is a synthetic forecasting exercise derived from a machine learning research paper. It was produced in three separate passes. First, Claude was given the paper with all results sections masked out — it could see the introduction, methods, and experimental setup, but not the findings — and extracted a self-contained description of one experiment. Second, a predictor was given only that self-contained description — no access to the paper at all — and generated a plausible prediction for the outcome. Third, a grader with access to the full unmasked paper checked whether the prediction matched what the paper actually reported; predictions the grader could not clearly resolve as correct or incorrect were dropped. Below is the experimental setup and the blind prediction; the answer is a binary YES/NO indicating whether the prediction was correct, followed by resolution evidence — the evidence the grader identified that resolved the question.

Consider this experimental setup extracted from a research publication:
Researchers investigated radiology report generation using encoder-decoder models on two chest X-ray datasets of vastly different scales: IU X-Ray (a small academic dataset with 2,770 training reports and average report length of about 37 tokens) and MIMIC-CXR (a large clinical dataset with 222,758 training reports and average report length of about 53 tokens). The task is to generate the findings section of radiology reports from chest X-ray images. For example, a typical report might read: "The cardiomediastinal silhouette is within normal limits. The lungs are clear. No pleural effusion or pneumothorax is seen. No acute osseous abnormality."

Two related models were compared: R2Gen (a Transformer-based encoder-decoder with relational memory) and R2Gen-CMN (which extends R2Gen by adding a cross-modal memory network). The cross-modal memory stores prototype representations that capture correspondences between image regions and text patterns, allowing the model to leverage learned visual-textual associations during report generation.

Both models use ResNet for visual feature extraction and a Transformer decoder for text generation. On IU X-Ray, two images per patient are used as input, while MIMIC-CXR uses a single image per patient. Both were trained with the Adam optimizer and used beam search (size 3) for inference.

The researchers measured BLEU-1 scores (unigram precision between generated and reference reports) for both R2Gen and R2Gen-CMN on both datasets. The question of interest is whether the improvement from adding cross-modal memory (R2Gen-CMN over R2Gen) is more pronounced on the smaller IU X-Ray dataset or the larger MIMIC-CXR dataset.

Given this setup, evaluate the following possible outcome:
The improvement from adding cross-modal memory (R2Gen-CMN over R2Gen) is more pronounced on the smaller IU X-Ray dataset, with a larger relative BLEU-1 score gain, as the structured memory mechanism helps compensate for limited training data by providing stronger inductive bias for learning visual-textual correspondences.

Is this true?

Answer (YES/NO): YES